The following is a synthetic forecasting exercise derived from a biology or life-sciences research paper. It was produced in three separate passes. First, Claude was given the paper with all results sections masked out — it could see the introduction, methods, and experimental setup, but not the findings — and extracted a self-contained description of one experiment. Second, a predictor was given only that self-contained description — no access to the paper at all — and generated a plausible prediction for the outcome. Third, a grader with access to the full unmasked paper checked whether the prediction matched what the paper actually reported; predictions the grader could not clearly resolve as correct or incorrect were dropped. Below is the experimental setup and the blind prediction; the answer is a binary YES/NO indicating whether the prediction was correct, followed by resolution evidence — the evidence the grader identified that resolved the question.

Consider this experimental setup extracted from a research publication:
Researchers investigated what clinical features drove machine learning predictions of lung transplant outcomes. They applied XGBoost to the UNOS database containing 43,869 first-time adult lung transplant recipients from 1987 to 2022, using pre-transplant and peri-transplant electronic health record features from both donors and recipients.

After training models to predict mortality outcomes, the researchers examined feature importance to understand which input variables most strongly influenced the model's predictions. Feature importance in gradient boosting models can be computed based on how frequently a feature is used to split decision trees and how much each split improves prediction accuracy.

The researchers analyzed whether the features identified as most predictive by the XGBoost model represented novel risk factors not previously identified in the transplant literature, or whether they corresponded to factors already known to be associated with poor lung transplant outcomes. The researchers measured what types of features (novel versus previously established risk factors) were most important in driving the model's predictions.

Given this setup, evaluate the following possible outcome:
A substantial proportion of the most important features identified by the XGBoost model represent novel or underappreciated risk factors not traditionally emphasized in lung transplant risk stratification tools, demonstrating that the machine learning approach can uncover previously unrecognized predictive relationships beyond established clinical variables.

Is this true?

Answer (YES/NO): NO